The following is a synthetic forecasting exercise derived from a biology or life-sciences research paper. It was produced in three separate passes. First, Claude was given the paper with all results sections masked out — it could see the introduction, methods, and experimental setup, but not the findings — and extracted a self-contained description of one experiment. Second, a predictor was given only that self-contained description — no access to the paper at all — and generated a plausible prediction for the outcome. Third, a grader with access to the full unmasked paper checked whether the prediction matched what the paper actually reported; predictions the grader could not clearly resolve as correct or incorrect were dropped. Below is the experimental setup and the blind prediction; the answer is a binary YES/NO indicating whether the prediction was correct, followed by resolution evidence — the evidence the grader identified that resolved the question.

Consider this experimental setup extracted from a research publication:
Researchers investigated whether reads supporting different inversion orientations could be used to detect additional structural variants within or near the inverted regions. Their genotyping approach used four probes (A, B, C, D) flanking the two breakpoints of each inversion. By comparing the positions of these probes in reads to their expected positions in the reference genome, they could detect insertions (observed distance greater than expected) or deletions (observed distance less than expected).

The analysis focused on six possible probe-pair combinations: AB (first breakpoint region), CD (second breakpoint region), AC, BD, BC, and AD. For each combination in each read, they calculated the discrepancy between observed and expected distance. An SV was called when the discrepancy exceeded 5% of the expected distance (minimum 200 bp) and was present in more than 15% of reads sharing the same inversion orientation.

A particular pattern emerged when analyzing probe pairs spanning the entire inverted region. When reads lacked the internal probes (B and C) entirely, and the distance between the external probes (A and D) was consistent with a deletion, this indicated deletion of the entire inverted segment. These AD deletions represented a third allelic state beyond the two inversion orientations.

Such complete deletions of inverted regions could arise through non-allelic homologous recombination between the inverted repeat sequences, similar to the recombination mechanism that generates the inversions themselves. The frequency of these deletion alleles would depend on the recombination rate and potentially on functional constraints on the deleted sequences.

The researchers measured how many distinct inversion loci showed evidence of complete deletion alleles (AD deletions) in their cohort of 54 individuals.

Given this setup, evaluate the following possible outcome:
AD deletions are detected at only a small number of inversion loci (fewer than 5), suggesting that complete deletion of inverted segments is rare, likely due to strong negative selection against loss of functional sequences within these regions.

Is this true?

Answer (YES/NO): NO